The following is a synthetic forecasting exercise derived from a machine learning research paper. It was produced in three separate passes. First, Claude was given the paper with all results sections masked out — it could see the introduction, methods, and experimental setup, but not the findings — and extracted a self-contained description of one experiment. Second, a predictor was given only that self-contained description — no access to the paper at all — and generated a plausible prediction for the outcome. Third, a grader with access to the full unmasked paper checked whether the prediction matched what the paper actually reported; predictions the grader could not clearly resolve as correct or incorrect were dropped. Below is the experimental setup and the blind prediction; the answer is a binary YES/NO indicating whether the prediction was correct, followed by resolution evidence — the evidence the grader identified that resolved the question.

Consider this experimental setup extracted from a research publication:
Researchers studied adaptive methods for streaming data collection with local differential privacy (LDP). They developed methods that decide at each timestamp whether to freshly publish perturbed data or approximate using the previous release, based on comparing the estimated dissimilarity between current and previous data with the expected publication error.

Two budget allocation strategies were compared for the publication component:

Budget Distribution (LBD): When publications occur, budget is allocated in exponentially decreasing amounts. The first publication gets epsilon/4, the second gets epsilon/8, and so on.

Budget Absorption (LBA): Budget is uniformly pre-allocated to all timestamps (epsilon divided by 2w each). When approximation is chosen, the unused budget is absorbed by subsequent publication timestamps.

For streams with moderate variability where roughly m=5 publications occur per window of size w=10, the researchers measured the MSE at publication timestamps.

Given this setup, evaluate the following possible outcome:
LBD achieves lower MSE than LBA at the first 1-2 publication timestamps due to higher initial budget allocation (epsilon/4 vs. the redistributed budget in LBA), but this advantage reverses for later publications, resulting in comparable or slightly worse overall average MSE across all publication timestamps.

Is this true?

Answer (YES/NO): NO